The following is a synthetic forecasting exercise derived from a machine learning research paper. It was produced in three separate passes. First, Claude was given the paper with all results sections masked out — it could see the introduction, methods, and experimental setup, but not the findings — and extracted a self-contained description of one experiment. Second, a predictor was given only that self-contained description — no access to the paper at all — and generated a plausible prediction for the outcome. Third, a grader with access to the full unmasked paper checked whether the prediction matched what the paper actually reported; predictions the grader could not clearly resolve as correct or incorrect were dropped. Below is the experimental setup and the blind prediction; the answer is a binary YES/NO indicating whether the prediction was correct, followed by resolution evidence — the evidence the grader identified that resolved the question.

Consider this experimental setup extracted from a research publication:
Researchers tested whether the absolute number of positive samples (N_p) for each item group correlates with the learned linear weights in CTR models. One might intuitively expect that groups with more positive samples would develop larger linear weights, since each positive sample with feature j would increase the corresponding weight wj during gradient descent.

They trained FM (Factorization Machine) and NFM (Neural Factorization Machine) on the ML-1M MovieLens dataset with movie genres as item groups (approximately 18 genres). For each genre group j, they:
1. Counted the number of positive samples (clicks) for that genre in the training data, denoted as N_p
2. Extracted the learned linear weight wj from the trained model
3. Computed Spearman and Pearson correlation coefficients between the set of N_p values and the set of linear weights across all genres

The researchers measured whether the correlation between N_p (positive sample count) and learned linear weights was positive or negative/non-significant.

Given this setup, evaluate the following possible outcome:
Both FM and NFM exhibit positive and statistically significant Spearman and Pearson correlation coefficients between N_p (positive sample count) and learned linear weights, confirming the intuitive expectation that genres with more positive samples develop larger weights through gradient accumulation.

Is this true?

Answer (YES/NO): NO